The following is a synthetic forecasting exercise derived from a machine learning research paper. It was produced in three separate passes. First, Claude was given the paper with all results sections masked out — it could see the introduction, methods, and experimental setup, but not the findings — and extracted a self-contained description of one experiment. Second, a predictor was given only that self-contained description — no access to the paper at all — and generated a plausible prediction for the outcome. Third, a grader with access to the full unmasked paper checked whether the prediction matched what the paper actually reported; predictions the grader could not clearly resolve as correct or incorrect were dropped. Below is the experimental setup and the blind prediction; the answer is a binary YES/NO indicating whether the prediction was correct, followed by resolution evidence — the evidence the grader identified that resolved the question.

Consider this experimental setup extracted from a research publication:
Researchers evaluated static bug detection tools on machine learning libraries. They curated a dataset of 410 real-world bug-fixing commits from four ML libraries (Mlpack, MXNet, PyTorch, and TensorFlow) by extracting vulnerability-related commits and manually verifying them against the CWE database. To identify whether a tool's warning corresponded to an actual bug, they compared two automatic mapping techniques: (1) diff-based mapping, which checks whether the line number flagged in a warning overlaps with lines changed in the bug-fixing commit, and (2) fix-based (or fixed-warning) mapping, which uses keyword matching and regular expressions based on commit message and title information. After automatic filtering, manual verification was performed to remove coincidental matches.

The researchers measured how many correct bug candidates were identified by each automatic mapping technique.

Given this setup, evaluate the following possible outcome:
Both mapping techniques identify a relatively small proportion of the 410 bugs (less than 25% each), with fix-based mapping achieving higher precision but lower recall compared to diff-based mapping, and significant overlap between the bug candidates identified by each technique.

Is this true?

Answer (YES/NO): NO